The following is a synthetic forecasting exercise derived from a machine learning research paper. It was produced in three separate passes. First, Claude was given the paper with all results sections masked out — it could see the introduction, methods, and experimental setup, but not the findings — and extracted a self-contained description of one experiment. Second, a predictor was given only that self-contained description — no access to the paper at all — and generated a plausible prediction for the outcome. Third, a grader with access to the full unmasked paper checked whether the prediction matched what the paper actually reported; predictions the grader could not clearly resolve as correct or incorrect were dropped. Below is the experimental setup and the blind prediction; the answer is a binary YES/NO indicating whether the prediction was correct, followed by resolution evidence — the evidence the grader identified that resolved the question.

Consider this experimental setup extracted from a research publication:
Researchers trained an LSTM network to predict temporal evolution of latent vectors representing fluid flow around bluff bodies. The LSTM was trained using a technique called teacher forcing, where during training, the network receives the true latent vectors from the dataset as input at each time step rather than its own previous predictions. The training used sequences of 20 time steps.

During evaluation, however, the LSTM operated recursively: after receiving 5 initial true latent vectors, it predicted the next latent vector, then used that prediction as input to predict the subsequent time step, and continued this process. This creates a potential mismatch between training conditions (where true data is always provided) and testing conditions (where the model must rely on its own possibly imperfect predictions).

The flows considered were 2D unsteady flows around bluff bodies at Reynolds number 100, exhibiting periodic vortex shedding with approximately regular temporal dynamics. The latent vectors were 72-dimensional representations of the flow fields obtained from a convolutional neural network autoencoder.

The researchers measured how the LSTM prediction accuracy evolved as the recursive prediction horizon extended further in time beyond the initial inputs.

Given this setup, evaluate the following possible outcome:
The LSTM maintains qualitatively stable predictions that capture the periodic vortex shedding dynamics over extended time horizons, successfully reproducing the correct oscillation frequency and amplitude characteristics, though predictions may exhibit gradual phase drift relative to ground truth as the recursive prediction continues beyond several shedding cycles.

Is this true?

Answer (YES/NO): YES